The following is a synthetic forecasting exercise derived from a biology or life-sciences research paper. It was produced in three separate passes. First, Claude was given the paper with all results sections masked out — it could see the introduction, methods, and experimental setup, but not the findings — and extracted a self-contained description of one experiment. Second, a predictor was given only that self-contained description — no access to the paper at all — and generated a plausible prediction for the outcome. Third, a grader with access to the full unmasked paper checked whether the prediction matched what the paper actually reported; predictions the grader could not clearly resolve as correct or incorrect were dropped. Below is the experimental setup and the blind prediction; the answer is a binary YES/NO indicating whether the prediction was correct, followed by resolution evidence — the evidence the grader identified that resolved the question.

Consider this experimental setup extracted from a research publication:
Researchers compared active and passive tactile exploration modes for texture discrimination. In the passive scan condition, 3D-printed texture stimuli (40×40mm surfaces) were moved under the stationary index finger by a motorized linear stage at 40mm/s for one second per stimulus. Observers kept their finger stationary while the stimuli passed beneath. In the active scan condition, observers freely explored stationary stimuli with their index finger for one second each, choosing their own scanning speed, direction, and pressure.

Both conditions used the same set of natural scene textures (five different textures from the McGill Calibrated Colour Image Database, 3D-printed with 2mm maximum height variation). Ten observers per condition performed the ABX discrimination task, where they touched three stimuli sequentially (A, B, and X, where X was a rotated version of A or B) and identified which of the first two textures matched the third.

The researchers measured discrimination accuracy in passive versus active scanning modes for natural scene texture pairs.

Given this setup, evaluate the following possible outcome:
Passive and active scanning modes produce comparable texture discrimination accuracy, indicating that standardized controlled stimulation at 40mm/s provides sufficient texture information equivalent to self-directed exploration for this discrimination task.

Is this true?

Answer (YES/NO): YES